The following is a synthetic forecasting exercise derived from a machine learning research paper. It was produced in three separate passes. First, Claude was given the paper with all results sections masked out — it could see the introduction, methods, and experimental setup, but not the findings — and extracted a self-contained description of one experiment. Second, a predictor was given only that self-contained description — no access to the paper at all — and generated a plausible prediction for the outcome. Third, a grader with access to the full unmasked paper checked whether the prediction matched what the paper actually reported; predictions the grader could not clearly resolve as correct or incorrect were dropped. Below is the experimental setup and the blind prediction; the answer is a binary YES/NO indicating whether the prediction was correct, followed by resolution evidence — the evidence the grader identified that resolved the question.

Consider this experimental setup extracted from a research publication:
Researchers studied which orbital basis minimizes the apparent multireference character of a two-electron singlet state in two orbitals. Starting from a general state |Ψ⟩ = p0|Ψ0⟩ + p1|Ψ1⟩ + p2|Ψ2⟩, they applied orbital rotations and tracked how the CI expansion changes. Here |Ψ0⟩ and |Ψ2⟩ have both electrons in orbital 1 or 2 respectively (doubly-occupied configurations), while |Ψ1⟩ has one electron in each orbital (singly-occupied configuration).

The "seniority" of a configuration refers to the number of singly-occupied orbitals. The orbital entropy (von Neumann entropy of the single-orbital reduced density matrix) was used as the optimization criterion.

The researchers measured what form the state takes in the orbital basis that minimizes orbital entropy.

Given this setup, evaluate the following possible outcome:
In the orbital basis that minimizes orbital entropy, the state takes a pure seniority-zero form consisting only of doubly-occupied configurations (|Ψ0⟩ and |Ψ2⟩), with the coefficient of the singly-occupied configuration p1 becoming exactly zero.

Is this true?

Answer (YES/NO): YES